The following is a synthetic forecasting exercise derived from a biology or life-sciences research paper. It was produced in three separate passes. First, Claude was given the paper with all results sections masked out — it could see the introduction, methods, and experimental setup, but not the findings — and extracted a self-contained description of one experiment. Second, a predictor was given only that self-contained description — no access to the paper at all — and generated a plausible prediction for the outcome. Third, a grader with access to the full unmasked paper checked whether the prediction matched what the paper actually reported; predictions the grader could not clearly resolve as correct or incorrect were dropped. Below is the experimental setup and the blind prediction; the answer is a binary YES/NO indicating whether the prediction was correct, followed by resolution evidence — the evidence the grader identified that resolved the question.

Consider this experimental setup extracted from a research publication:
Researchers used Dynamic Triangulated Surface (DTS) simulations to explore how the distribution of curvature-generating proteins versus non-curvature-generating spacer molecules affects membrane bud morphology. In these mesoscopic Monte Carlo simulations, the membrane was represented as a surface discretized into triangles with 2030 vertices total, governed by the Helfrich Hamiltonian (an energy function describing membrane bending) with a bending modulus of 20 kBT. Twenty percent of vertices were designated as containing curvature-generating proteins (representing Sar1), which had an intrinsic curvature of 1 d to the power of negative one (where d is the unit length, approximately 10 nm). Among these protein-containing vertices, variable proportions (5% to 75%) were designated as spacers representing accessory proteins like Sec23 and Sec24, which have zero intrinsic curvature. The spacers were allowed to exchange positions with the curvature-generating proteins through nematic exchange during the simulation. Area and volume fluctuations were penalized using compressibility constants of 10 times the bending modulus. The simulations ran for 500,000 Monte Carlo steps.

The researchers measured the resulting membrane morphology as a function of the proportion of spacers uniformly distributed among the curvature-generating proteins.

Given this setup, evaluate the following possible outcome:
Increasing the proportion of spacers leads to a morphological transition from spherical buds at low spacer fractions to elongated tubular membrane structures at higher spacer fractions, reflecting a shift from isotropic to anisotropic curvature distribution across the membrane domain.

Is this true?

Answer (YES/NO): NO